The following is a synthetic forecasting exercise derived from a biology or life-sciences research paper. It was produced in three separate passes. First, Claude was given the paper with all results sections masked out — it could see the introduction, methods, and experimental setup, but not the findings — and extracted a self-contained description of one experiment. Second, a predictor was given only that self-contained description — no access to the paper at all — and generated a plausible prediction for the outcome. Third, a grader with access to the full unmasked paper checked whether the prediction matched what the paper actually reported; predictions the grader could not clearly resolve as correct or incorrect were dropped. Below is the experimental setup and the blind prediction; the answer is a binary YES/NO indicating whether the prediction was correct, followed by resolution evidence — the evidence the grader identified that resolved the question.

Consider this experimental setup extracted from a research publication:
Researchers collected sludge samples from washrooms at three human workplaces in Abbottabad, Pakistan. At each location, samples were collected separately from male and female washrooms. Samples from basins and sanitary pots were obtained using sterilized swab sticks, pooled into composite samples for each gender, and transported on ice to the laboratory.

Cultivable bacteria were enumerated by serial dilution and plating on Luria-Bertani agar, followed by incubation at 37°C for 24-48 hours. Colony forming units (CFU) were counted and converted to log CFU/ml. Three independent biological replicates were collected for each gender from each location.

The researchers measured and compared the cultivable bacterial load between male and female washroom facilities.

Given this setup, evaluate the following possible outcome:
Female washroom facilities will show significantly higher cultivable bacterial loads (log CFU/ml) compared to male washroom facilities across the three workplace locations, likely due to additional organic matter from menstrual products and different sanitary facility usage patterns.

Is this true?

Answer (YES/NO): NO